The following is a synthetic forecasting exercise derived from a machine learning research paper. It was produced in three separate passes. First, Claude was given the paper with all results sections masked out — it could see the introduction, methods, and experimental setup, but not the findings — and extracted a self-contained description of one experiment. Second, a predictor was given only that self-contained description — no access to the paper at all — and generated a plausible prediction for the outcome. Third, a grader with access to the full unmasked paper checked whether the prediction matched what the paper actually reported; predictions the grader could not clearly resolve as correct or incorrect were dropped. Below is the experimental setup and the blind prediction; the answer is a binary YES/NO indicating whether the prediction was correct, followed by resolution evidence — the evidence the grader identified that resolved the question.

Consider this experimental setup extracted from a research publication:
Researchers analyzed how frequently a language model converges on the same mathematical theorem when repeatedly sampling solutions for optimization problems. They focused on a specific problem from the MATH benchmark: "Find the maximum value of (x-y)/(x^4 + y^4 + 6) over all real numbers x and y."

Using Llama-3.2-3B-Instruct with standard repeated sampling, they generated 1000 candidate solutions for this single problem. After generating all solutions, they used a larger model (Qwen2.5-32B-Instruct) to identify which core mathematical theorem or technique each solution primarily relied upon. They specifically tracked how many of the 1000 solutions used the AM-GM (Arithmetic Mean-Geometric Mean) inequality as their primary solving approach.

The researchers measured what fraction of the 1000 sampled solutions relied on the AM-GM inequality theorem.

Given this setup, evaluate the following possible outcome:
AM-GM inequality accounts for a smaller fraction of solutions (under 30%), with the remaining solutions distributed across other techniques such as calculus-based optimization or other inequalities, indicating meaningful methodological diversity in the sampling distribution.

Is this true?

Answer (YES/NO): NO